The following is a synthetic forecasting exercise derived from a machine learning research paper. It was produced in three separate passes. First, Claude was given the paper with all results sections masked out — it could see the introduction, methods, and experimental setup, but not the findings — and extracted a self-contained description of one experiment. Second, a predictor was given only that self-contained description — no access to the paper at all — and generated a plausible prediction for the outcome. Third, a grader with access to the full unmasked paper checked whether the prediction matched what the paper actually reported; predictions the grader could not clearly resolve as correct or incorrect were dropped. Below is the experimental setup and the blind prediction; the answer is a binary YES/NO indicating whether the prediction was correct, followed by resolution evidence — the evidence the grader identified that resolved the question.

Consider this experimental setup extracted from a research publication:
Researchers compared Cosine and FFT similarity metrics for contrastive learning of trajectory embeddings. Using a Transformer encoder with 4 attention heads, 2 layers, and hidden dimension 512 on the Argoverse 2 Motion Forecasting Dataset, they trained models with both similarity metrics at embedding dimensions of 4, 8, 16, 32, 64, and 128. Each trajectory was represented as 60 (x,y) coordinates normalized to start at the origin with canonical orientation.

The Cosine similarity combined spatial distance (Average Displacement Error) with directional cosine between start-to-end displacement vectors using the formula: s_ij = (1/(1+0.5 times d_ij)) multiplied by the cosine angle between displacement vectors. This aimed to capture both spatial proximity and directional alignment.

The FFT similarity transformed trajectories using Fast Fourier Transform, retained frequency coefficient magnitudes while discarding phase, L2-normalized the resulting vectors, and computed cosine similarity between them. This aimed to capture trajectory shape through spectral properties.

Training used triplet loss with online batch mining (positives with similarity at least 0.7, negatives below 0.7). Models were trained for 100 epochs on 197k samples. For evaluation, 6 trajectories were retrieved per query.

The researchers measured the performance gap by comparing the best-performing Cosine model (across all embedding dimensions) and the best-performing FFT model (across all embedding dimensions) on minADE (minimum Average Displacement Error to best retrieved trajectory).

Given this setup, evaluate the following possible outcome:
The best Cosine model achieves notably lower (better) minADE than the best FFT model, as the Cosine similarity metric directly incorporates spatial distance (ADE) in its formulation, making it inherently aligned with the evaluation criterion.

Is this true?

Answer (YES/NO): YES